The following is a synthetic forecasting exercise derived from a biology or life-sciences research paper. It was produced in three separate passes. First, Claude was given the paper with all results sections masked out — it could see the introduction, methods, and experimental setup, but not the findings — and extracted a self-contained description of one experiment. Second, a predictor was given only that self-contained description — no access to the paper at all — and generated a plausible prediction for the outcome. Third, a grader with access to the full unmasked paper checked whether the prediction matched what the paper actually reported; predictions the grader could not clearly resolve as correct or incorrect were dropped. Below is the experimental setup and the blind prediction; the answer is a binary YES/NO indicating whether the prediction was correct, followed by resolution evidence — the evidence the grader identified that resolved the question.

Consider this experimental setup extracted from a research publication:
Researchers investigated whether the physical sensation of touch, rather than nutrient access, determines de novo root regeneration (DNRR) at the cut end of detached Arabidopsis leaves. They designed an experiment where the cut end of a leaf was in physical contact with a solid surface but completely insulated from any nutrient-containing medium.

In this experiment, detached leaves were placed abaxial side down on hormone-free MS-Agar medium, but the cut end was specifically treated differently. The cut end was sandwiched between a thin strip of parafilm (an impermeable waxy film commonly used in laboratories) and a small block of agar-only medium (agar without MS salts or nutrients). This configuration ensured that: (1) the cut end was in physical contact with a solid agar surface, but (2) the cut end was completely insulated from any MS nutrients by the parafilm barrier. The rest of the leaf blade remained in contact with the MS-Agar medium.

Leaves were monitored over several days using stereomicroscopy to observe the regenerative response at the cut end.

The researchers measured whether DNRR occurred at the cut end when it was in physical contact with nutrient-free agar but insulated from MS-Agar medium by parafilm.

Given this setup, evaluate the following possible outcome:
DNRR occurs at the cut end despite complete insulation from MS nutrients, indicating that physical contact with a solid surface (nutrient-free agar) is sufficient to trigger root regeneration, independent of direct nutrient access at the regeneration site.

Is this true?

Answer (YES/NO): YES